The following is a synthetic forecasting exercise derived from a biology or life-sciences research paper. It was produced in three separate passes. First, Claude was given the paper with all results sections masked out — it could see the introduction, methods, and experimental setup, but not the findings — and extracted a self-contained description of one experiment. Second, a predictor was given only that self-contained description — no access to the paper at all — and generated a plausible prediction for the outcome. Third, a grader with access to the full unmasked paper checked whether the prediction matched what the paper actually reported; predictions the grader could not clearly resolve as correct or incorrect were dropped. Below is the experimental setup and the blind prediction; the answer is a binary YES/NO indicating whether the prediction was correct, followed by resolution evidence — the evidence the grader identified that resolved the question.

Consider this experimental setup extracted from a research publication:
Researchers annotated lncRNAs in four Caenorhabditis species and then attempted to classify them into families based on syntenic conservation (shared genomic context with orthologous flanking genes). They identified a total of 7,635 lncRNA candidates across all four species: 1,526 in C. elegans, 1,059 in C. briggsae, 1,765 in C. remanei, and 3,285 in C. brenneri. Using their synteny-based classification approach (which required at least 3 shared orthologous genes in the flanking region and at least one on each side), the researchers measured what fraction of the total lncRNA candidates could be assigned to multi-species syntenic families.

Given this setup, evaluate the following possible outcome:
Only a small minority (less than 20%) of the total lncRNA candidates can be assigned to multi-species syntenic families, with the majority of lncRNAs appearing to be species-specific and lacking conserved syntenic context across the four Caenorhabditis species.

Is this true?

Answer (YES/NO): NO